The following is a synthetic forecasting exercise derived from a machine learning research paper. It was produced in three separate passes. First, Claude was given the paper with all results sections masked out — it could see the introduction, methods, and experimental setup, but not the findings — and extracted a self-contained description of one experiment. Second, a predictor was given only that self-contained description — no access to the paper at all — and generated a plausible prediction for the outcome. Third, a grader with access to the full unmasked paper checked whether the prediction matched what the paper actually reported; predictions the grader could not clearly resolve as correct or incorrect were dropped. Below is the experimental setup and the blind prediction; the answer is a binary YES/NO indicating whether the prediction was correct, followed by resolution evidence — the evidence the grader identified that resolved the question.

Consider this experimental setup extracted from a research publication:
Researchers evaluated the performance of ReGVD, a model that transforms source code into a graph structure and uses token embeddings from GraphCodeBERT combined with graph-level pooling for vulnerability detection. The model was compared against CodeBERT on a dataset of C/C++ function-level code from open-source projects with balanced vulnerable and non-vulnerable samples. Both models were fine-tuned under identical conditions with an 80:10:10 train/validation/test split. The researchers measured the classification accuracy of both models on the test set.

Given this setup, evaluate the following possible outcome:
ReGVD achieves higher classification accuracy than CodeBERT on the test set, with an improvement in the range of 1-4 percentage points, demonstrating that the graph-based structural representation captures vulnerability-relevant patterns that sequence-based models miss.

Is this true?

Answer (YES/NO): NO